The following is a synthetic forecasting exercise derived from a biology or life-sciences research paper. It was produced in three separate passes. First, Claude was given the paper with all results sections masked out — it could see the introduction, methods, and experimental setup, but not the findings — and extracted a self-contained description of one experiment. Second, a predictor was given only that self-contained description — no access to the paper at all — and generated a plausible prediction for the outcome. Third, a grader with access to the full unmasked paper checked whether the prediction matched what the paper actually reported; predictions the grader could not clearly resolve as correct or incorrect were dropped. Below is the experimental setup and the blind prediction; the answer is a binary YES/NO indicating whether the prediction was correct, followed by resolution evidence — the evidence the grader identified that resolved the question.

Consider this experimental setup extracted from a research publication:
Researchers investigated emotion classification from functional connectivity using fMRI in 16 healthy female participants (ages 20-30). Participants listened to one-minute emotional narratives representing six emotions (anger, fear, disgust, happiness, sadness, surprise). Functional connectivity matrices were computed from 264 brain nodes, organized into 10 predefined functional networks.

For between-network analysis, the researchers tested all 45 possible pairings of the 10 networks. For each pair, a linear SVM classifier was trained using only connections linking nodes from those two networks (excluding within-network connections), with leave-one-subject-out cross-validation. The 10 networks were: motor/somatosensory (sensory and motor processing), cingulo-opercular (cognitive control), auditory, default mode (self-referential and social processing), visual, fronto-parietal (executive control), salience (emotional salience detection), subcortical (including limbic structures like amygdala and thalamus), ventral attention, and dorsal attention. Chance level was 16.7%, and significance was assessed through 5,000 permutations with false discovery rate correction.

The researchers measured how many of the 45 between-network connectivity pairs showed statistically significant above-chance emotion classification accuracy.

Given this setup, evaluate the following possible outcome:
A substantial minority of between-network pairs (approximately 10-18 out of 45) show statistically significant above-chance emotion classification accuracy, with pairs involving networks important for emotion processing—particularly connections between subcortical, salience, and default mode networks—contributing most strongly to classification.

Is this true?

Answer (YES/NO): NO